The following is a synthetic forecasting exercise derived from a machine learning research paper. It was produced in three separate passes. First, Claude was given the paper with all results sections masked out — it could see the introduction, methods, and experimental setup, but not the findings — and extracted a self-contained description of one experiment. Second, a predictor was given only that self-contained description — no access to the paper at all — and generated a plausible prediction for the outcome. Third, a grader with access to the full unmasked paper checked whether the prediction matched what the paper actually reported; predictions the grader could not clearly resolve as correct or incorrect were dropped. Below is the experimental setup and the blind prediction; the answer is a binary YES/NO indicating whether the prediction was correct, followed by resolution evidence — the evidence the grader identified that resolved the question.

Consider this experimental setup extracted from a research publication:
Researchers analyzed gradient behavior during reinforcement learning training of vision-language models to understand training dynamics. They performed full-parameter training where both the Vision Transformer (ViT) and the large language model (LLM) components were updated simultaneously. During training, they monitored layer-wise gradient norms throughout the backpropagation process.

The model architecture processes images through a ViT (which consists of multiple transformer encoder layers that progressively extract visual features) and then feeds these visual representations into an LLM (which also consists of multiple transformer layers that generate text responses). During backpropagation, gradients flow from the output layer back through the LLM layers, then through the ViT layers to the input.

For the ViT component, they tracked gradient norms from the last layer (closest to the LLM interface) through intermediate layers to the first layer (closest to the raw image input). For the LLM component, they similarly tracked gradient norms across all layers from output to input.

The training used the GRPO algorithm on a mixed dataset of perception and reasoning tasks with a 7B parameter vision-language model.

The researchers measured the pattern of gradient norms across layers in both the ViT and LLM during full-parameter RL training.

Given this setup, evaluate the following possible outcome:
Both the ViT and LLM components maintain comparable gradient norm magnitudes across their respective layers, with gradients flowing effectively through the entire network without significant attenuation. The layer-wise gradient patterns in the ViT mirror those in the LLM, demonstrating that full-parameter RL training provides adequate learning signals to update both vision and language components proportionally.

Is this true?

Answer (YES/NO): NO